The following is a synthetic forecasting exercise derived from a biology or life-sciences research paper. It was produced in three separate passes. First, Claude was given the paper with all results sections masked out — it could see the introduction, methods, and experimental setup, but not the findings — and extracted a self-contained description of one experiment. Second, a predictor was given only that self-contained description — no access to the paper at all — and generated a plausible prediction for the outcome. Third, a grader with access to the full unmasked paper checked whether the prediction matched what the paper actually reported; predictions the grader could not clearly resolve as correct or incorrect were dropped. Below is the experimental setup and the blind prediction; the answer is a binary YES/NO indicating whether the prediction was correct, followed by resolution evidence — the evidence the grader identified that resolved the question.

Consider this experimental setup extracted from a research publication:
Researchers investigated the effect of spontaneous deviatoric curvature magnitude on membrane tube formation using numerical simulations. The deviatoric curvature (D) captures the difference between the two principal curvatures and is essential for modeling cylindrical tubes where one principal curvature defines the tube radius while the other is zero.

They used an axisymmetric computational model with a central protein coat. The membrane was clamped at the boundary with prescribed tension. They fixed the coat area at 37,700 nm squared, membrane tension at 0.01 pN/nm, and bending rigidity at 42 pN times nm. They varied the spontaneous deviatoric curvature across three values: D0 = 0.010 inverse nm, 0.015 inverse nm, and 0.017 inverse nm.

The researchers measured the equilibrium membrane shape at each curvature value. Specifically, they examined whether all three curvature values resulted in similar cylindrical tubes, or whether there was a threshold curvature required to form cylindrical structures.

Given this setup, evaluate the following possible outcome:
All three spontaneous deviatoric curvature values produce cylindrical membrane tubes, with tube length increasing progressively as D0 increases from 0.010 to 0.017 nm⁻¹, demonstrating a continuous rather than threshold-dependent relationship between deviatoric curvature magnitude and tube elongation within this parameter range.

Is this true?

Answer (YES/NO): NO